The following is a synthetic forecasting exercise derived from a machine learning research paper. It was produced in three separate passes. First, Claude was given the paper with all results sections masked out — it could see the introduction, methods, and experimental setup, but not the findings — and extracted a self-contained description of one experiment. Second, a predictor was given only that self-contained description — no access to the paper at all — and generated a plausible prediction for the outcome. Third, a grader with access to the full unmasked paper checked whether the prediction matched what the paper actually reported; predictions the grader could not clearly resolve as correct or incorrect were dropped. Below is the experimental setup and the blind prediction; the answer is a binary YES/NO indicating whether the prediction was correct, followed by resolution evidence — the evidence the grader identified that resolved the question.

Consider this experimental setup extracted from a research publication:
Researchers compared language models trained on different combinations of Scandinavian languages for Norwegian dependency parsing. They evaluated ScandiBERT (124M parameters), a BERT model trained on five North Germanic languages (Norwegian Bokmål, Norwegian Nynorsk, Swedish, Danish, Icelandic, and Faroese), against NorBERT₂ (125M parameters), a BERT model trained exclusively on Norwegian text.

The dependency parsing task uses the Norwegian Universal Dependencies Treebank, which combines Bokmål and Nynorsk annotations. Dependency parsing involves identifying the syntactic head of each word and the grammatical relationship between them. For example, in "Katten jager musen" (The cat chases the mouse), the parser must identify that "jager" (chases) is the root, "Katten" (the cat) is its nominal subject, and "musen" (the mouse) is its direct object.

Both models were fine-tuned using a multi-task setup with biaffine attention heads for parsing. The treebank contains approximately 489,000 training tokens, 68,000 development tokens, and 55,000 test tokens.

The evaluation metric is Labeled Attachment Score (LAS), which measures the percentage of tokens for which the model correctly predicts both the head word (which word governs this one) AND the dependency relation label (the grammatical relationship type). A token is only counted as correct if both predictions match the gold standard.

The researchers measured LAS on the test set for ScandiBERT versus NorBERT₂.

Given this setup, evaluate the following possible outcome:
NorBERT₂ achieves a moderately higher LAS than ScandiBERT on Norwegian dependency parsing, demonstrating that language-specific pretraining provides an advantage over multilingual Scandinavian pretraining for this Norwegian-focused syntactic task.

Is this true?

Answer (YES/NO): NO